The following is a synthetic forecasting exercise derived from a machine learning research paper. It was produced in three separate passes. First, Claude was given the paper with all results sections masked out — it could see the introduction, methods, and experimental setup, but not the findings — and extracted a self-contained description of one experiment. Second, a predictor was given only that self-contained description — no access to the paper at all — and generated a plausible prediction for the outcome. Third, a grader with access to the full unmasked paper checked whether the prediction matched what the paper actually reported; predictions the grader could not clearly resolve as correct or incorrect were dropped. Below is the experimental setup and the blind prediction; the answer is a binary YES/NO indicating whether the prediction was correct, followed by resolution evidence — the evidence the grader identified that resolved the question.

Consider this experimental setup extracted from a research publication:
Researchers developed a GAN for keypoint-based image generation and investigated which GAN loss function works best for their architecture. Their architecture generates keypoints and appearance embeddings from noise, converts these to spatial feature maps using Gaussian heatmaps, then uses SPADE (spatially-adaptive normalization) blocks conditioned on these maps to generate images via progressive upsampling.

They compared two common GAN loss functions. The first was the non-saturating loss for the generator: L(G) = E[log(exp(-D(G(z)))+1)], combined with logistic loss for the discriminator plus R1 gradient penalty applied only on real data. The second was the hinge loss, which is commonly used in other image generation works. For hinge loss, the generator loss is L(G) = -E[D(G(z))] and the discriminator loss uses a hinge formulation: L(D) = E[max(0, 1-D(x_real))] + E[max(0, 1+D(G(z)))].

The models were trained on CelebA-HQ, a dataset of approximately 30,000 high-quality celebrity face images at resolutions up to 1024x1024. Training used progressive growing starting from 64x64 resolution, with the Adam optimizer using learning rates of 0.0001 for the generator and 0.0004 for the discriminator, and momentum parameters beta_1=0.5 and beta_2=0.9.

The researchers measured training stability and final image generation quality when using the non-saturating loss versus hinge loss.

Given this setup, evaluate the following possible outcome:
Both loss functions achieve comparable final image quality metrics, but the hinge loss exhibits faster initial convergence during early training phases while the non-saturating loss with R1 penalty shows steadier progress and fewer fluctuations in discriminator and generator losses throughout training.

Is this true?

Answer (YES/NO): NO